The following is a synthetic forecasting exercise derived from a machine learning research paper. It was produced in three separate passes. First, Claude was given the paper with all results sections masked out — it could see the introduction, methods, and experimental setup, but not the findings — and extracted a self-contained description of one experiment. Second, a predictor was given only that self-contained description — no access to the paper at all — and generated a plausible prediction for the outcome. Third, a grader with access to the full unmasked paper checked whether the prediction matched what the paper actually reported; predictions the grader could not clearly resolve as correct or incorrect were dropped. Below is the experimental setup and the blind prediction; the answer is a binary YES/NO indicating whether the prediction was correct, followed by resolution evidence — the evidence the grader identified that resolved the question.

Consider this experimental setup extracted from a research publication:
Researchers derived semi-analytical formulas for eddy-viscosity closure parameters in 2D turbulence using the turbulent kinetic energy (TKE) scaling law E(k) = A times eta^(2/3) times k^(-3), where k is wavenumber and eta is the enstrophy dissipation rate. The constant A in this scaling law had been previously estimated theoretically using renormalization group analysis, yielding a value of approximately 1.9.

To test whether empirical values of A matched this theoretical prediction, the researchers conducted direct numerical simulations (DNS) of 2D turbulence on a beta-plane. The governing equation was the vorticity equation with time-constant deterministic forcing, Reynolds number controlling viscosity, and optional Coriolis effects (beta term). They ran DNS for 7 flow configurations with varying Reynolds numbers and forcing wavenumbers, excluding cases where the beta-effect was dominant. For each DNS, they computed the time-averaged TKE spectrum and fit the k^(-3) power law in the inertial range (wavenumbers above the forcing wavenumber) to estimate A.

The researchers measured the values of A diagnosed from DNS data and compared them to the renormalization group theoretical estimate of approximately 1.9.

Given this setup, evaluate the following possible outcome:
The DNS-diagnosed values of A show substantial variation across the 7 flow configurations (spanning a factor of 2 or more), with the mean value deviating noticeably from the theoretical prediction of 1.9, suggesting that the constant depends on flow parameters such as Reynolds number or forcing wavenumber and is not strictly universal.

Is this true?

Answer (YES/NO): NO